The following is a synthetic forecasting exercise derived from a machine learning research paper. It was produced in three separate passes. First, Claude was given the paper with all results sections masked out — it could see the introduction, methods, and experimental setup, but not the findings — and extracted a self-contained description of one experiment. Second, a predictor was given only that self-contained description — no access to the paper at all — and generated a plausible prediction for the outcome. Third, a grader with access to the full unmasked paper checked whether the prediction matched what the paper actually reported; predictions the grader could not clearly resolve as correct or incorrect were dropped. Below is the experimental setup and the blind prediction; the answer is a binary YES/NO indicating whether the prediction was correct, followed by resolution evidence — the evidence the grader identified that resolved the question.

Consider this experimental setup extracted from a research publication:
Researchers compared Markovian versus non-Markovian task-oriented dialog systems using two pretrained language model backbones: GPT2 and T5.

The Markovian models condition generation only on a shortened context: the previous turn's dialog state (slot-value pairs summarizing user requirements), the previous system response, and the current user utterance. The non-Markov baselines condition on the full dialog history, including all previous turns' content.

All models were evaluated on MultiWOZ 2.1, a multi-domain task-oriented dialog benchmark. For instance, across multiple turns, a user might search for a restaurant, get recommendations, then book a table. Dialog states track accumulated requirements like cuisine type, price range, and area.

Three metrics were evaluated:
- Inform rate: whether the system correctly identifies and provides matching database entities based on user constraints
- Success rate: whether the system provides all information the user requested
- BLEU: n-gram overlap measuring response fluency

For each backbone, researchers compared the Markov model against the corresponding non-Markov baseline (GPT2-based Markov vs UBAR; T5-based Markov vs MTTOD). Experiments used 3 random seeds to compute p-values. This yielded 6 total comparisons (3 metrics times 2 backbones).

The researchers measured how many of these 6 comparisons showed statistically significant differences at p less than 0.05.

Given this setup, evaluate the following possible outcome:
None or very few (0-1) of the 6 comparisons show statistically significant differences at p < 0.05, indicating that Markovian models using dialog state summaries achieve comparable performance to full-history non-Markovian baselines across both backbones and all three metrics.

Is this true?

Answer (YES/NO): YES